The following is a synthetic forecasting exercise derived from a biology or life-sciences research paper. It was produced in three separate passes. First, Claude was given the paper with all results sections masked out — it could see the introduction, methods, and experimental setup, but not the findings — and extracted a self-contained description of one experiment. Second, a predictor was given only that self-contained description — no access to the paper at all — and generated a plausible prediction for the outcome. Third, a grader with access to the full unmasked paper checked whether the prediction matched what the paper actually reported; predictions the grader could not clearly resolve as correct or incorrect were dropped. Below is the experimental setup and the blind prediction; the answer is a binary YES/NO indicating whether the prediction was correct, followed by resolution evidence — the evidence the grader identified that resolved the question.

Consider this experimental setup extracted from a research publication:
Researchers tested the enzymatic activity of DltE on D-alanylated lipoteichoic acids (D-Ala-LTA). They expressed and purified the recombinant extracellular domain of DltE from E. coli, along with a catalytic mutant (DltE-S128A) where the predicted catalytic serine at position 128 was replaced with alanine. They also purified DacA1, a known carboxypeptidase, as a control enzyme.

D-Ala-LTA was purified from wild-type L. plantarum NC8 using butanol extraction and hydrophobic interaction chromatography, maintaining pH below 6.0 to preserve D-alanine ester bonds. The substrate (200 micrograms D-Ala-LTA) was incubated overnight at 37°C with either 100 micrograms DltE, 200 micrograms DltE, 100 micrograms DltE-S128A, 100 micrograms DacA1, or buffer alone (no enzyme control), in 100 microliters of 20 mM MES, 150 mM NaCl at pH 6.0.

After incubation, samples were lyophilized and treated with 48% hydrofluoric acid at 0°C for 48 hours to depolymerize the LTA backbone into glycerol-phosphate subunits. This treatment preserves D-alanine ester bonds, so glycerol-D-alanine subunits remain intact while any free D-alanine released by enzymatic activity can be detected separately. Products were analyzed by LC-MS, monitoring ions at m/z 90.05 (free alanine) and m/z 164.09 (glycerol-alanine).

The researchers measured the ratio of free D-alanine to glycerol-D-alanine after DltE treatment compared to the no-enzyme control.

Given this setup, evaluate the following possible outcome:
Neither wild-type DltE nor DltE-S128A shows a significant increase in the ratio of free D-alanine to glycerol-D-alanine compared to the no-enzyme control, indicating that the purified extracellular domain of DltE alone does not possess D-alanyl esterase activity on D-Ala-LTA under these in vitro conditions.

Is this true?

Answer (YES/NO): NO